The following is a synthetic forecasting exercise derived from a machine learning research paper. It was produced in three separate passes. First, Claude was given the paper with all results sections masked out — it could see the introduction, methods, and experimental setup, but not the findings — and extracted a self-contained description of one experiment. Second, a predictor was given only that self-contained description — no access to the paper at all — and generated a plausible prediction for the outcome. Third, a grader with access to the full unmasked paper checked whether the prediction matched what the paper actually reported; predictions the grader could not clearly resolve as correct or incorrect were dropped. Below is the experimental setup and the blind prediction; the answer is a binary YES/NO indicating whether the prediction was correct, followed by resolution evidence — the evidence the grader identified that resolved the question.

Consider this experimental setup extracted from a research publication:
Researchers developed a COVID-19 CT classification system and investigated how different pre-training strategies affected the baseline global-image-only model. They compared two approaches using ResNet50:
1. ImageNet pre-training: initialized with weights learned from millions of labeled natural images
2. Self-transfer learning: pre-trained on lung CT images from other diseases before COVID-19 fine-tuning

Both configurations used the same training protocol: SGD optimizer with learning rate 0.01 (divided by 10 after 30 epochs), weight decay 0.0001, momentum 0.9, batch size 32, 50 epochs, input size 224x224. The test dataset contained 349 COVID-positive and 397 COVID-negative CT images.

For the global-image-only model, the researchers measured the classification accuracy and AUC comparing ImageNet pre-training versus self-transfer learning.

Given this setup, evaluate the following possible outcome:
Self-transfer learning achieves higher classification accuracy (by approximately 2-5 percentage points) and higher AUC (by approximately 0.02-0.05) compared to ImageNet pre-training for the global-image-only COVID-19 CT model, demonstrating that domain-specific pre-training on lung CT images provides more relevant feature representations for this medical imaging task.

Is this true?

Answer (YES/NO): YES